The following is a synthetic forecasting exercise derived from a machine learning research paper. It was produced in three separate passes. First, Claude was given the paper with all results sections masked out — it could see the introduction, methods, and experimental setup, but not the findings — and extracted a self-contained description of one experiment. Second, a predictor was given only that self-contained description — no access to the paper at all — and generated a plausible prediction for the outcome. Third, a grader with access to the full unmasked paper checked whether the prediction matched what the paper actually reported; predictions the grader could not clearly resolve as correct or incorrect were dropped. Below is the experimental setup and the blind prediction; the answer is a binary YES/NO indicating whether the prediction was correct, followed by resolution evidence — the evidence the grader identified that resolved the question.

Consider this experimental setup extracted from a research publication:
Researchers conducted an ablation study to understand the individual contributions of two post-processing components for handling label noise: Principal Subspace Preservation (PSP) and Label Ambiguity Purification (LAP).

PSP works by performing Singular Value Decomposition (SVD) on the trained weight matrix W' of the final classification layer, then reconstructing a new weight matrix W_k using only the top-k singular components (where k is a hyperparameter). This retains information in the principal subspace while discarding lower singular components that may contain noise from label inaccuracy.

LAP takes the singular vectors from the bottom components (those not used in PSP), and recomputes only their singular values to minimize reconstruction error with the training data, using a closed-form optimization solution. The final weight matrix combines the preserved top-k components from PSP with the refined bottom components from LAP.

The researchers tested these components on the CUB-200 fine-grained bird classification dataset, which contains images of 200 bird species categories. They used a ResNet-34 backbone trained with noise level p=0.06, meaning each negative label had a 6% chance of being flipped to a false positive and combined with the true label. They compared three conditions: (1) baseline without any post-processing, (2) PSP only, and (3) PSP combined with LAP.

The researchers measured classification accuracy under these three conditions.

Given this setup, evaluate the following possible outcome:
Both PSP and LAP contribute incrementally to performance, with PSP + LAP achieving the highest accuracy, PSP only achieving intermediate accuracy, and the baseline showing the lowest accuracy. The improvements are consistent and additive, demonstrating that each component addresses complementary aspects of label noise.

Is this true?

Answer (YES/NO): YES